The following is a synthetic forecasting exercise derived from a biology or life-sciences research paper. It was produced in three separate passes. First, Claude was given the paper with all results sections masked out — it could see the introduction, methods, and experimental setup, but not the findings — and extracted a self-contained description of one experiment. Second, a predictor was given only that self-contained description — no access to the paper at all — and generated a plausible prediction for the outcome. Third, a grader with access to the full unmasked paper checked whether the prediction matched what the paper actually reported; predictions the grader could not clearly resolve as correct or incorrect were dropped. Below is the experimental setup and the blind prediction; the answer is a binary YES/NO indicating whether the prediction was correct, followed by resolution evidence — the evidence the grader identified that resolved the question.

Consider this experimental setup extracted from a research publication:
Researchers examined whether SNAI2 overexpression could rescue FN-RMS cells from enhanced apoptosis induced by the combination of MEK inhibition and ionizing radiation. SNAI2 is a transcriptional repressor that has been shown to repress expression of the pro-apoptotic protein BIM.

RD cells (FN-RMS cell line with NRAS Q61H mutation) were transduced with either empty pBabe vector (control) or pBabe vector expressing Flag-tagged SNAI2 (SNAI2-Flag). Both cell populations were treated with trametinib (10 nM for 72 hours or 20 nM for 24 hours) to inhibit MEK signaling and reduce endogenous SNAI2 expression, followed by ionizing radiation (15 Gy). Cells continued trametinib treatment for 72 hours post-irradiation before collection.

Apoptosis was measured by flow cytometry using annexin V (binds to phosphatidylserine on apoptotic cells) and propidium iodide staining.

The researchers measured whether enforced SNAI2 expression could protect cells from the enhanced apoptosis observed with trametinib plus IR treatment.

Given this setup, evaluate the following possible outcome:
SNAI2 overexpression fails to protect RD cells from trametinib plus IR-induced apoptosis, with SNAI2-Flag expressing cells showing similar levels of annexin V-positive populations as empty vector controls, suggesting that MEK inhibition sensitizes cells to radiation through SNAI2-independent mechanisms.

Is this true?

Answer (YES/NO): NO